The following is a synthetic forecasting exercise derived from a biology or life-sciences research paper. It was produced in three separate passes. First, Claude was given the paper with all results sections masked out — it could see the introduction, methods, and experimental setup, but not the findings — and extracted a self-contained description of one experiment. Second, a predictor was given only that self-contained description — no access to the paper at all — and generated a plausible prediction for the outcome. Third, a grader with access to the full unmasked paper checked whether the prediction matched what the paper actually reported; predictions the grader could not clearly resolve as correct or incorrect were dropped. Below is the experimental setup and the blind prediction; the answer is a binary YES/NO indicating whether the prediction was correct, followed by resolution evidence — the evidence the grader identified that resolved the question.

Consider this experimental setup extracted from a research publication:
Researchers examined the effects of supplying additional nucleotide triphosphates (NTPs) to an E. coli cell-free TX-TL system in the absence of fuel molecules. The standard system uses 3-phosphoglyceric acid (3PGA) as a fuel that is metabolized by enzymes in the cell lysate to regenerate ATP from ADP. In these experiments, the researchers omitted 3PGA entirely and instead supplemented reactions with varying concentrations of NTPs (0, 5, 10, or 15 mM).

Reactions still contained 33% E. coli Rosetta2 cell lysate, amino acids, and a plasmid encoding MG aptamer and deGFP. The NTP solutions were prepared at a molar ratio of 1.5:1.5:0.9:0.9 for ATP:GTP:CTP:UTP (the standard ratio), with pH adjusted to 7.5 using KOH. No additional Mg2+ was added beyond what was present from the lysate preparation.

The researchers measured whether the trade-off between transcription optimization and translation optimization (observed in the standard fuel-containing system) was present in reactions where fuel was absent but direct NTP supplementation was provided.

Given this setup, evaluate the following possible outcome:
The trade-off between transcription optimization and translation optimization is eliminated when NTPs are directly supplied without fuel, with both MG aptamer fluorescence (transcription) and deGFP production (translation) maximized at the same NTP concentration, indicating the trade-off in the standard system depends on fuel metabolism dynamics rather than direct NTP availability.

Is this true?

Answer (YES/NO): NO